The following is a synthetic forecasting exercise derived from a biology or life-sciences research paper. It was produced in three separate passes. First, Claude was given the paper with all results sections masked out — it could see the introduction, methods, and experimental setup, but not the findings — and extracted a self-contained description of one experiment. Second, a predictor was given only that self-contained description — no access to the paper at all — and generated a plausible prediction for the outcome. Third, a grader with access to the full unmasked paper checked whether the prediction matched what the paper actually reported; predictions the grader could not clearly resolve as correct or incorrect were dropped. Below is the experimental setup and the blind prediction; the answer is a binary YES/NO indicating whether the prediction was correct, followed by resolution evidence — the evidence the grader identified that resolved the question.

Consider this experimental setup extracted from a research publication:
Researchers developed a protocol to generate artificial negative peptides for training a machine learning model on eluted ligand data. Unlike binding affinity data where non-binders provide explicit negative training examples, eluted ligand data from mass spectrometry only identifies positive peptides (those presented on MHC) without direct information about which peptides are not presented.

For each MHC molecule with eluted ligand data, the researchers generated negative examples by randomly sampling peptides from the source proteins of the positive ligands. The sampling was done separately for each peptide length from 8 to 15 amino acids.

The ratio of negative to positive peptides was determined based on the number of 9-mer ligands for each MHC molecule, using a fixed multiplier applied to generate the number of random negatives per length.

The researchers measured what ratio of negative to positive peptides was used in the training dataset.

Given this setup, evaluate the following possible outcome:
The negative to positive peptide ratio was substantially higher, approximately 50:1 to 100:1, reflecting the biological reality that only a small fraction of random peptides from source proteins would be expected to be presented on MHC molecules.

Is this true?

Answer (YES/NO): YES